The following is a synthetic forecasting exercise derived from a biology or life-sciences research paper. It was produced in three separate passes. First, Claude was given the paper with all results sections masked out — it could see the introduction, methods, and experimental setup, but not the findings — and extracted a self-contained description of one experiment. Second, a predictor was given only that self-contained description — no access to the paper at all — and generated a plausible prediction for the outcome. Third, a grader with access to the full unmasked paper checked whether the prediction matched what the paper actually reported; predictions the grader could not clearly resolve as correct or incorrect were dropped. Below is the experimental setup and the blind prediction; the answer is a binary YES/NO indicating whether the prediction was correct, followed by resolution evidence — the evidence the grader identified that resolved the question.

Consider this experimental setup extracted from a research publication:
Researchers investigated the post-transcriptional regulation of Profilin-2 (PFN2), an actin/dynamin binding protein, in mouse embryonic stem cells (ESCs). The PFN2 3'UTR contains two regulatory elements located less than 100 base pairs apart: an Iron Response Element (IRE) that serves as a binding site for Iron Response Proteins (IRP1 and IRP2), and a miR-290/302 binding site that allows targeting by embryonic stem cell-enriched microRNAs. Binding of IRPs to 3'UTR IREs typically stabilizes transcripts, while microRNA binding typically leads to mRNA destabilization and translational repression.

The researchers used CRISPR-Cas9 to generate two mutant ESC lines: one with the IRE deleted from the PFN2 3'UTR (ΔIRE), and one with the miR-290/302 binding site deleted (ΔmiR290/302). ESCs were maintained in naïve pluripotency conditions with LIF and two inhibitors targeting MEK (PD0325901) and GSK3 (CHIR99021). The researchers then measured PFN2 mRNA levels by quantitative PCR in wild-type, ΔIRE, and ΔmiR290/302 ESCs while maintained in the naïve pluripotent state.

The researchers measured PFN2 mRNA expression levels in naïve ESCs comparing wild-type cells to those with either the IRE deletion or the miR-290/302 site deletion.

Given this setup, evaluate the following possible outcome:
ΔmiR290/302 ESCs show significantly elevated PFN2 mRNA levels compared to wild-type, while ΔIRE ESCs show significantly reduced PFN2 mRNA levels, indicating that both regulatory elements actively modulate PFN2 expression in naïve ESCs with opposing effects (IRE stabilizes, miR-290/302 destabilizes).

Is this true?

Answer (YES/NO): NO